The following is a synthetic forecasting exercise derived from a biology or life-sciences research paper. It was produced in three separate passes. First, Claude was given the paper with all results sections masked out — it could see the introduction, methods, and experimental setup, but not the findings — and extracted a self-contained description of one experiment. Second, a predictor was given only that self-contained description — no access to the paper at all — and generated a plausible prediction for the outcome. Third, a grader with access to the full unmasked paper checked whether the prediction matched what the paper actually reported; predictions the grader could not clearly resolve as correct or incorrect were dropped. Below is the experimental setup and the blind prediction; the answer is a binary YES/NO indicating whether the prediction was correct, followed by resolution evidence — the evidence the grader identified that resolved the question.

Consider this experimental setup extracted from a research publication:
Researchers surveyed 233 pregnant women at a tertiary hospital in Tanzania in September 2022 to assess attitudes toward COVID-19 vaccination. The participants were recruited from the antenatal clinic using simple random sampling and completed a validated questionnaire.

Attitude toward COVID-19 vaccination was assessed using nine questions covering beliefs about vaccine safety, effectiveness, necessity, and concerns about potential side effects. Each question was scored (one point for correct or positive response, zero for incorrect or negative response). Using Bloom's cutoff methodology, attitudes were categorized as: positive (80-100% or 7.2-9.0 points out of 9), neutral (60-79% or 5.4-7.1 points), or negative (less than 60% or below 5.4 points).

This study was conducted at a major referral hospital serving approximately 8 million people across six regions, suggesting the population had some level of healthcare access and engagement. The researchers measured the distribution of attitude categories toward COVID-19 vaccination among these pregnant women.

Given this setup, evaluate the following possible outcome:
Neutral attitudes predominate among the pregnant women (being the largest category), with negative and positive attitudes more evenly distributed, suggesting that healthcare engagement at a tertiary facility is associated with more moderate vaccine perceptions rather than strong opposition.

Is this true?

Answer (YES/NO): NO